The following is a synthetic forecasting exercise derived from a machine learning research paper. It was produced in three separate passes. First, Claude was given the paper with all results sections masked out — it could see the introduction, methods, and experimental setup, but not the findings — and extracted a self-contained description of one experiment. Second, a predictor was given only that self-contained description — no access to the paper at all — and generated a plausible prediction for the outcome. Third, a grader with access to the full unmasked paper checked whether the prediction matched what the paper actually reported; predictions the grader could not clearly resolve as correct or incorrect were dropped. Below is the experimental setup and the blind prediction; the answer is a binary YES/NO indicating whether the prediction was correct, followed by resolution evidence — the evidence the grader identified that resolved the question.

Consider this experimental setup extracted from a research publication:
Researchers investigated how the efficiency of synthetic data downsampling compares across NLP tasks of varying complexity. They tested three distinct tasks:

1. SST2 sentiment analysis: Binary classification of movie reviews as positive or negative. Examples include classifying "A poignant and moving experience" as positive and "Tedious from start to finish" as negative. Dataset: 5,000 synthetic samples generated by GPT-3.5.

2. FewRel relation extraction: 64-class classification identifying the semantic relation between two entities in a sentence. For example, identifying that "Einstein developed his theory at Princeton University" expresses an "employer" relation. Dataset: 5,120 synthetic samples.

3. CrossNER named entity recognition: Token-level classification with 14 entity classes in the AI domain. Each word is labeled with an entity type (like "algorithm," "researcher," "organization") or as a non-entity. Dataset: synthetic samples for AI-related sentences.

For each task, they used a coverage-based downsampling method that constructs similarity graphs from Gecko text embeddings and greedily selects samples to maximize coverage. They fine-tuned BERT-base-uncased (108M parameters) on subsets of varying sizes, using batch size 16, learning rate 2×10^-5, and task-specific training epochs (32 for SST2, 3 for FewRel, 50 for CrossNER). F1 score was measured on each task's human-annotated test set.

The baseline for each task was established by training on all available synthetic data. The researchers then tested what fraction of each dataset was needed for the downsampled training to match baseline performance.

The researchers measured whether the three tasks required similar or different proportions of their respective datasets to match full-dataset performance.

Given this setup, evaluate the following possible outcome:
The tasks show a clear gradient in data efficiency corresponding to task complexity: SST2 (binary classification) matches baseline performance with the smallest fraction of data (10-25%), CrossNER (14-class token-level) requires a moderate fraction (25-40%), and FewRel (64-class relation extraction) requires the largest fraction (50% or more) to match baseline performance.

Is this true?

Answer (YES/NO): NO